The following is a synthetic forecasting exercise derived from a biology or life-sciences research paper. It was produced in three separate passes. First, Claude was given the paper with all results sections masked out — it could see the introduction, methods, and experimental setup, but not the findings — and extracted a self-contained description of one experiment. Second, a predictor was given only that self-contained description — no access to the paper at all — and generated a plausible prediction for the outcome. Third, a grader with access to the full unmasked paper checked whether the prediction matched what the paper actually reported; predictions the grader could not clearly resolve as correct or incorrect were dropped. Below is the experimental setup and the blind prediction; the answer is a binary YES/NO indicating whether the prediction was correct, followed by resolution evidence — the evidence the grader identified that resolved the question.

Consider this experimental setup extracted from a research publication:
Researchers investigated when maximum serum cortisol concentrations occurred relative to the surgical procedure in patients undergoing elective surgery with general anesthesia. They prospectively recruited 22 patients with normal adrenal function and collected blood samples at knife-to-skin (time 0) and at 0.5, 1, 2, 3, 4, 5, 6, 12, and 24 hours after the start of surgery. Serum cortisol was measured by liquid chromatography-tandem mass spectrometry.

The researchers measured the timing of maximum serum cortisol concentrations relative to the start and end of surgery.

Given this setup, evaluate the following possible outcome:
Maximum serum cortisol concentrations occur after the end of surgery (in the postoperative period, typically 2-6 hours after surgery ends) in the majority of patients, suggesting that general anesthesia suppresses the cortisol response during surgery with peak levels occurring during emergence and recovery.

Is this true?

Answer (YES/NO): YES